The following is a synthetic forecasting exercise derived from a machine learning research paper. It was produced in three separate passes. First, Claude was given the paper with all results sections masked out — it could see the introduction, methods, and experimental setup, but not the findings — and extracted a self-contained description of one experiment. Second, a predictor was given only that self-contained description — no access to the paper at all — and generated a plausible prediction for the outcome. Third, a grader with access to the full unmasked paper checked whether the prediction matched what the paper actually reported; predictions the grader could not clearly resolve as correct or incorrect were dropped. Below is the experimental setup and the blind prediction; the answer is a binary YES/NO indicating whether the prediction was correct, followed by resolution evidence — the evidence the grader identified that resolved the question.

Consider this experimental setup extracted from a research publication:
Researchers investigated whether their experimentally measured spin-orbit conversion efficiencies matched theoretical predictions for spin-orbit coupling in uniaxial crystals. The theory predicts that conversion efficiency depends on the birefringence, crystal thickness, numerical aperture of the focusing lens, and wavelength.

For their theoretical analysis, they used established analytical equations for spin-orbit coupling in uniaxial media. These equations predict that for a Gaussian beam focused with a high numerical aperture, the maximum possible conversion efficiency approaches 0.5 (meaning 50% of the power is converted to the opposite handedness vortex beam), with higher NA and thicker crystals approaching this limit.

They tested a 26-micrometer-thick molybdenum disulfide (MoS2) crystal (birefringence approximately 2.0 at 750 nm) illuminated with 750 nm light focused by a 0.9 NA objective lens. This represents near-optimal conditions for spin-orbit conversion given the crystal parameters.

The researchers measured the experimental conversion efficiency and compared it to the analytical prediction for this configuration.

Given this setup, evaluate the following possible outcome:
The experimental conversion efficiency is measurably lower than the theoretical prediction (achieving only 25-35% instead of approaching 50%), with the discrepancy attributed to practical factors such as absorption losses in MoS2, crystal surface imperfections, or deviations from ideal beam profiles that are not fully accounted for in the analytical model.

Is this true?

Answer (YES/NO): NO